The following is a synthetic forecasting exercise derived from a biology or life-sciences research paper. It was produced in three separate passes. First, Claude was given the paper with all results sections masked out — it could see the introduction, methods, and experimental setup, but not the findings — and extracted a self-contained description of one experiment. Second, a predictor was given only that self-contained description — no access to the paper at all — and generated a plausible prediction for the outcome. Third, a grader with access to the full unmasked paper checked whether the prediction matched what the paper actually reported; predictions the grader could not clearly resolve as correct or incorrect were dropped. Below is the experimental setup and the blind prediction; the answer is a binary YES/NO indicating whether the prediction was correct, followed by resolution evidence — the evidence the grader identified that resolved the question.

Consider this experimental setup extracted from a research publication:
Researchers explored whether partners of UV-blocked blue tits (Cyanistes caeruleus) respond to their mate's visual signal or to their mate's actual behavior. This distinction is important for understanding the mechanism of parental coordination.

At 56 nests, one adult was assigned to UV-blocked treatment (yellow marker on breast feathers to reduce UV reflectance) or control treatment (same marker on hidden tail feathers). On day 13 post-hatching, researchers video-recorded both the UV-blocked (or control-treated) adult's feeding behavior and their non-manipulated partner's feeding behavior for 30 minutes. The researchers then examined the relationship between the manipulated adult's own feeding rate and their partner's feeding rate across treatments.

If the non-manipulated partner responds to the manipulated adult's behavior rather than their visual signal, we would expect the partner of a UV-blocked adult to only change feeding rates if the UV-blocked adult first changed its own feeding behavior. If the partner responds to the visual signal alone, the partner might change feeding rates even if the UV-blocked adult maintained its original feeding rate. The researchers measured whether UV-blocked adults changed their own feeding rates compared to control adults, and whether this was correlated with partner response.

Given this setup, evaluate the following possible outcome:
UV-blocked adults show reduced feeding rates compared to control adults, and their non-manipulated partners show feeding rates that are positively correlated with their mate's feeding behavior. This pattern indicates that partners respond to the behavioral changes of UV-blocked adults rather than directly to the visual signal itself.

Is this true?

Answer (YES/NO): NO